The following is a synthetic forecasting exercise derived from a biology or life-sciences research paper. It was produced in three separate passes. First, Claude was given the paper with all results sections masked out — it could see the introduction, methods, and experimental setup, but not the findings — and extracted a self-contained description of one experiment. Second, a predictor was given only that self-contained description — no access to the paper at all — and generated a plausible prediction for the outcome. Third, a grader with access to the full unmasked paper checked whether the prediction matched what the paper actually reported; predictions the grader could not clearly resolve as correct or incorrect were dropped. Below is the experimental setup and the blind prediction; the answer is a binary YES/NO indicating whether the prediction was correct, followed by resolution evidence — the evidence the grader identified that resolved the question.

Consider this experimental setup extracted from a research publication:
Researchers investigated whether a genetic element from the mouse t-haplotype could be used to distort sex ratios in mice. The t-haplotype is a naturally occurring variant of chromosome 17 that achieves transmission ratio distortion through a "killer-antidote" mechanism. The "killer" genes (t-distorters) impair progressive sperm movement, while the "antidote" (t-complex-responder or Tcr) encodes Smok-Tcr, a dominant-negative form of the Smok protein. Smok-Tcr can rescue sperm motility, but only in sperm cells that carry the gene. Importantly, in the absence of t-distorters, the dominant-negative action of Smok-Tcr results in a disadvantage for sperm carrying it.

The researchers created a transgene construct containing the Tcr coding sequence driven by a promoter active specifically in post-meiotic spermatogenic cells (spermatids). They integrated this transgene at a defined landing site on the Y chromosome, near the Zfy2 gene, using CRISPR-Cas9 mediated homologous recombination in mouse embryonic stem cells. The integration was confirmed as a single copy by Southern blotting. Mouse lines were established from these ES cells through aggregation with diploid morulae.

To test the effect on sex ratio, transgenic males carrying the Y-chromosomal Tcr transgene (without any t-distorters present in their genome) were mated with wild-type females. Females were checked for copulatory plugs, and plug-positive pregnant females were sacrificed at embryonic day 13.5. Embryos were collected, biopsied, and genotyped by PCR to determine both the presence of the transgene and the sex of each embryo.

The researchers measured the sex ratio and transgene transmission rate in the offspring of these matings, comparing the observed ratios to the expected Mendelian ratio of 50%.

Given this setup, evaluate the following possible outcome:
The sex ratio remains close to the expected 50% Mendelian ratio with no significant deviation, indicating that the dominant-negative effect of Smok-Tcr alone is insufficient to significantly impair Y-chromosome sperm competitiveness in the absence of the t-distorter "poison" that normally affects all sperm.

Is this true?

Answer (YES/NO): NO